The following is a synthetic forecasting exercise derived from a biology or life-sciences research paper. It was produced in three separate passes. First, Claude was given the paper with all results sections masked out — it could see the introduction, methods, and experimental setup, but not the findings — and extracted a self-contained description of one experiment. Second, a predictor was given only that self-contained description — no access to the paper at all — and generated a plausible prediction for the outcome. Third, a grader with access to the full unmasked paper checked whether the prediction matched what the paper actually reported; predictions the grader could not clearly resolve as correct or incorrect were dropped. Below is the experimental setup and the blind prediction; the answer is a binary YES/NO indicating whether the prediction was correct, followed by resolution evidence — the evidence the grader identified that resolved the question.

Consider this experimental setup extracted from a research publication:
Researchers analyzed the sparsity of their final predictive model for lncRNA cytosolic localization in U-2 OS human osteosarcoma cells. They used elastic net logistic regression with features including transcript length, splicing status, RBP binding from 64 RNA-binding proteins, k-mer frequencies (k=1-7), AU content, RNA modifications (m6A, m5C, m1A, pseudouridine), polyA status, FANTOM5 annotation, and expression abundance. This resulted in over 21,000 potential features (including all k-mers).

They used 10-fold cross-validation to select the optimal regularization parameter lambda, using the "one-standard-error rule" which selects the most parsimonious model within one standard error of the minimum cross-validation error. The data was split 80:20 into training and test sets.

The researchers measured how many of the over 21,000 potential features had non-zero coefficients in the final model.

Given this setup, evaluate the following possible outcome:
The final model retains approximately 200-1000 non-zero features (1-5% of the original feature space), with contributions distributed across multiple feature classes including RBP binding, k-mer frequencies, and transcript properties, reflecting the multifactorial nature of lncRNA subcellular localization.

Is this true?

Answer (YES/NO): NO